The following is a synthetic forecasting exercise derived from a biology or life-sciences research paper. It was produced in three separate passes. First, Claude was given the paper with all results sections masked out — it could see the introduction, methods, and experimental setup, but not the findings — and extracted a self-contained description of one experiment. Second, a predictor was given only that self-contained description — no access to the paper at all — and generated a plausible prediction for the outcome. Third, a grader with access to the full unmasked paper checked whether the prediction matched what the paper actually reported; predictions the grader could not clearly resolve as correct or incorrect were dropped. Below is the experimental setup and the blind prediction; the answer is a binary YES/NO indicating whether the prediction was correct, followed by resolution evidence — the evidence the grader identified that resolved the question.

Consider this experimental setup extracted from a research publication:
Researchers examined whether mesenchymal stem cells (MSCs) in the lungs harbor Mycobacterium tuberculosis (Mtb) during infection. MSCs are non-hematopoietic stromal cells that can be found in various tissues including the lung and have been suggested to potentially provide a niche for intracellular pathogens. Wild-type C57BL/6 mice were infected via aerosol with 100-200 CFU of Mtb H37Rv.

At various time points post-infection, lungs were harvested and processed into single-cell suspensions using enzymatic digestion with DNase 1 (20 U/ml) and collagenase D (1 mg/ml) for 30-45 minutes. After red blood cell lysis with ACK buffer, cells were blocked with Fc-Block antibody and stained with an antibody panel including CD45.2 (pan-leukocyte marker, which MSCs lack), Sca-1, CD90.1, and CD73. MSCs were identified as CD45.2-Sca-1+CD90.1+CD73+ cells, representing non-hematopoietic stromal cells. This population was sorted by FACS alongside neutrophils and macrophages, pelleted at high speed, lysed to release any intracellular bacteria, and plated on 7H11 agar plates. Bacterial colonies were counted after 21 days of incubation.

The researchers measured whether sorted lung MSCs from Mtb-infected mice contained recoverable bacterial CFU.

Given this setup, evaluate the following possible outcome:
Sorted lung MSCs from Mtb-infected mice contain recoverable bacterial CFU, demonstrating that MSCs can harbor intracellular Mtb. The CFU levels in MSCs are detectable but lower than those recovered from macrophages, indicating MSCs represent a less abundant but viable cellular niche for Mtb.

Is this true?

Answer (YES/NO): YES